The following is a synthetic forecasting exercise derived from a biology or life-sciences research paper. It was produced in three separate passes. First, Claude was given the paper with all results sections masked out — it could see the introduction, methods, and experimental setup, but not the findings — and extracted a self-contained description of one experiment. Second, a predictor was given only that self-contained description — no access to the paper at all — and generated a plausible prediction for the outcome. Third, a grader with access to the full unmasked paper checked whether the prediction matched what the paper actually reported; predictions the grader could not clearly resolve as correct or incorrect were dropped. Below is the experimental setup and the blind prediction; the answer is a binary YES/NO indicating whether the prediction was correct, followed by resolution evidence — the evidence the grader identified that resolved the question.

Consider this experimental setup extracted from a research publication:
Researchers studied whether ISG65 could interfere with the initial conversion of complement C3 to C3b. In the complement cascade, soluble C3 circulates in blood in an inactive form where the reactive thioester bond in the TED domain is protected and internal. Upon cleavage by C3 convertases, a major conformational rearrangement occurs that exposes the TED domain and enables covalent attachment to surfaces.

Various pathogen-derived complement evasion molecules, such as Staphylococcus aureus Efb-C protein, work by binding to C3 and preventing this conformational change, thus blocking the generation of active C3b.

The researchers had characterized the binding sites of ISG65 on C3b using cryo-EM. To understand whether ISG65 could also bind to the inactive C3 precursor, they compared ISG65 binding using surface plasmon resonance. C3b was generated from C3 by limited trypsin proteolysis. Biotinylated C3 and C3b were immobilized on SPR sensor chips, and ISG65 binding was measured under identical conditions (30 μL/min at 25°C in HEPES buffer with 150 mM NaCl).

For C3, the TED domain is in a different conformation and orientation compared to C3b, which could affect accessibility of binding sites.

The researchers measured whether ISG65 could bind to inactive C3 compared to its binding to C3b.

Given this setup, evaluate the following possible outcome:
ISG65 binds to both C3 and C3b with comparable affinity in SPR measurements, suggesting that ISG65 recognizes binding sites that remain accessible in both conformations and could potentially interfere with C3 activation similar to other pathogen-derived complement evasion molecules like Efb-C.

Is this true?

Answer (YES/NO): NO